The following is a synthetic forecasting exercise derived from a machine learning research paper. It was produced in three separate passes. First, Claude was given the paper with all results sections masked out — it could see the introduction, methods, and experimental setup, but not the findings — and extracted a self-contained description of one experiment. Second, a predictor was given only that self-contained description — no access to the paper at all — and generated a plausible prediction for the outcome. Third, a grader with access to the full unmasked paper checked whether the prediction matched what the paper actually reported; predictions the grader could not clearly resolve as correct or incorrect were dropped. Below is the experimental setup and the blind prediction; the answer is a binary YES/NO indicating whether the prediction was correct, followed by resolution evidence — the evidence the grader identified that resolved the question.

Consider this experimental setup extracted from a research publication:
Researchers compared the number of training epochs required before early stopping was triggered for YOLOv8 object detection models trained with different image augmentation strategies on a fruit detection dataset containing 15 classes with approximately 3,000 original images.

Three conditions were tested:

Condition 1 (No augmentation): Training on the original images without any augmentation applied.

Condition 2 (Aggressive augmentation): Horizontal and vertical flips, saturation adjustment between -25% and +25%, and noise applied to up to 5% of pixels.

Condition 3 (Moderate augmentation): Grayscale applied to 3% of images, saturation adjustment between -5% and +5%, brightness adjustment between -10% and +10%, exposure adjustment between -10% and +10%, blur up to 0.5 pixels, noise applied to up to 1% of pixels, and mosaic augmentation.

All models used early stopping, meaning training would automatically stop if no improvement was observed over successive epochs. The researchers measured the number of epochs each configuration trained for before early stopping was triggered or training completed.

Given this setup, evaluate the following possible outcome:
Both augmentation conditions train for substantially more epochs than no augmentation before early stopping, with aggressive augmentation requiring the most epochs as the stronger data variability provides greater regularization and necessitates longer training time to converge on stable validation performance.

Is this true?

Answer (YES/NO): YES